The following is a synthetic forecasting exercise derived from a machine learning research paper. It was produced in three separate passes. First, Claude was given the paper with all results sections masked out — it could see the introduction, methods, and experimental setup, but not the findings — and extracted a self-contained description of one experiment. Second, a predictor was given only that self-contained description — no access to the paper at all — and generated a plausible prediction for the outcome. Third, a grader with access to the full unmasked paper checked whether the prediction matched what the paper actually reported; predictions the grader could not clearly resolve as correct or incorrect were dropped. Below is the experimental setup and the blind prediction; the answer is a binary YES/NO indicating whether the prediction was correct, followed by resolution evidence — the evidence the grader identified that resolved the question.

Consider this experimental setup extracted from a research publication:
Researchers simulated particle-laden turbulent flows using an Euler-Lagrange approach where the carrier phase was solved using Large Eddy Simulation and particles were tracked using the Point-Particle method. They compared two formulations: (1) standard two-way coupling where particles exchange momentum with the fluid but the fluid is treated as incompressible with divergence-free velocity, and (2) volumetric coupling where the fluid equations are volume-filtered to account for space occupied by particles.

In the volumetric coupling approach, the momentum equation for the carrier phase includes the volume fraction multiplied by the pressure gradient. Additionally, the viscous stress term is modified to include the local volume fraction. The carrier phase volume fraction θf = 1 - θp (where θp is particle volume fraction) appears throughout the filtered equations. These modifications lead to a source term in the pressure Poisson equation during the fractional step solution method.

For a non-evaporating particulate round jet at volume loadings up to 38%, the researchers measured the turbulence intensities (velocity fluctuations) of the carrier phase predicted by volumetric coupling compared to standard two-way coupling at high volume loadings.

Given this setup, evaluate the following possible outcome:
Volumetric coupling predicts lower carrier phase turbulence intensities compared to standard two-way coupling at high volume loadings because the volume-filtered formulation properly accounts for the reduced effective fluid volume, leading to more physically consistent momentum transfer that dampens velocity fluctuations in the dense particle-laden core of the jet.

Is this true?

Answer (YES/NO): NO